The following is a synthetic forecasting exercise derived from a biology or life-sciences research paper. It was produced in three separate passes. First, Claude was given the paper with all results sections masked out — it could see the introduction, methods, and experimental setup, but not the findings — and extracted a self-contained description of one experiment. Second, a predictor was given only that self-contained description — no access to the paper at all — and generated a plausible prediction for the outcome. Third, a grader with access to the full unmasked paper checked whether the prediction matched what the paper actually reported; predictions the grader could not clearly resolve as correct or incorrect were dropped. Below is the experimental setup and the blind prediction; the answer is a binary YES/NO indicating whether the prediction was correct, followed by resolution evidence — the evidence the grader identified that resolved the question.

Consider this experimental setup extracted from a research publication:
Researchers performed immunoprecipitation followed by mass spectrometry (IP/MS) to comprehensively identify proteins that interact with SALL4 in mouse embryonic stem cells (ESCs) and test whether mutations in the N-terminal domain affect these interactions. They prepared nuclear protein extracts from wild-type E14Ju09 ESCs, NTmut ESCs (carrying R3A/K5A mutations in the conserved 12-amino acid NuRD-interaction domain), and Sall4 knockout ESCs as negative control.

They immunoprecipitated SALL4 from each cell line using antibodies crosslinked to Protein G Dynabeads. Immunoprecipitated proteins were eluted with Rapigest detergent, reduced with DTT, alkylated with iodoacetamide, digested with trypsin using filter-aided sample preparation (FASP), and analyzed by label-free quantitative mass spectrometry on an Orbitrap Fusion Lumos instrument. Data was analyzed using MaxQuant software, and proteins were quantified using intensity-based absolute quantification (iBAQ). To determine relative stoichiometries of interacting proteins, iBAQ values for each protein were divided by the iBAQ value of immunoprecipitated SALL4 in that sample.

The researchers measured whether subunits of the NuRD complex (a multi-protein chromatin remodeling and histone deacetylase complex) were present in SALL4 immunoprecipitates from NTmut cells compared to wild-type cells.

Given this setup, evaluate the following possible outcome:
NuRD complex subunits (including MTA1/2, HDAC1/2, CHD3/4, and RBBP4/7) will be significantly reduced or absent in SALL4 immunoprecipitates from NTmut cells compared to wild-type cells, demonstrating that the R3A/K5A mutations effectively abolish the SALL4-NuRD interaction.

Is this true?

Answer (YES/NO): YES